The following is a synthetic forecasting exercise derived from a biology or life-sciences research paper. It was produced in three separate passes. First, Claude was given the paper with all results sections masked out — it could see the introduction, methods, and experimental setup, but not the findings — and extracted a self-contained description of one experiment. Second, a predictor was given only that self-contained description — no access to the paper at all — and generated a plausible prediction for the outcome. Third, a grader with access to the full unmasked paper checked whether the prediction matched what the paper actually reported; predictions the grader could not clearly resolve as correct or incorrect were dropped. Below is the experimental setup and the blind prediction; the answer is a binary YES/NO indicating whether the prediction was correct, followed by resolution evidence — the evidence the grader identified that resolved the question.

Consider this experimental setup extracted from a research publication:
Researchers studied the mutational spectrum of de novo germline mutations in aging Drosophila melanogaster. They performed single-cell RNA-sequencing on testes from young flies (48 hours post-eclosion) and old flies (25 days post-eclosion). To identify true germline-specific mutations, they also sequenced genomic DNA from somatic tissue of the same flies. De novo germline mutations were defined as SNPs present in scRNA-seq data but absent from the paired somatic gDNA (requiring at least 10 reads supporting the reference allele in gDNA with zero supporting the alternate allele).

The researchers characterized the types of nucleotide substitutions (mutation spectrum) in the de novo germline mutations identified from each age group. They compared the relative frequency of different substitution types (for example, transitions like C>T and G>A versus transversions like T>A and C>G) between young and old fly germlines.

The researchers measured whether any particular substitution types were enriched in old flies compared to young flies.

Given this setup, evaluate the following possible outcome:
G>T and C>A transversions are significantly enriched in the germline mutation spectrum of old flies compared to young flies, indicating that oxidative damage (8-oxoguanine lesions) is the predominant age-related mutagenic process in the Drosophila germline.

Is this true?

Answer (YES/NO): NO